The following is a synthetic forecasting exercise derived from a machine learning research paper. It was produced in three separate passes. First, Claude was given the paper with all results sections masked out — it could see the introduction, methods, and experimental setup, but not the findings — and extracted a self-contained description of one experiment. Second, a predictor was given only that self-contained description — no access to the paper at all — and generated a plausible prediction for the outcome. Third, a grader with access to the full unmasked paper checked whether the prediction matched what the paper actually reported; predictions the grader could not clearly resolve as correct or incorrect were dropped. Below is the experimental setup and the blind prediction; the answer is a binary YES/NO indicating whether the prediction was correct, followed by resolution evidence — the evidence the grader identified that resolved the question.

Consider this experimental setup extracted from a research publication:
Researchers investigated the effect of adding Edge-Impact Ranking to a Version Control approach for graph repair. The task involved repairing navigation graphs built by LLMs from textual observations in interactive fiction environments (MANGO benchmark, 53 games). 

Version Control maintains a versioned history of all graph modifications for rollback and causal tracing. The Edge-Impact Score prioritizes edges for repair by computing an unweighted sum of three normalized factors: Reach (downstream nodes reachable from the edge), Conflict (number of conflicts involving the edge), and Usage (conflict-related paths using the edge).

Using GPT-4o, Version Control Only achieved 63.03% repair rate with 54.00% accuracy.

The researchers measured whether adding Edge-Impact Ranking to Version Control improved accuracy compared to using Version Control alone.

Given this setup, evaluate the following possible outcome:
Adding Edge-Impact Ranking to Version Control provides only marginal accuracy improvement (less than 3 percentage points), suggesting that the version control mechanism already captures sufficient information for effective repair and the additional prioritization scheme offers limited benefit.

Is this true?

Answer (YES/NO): YES